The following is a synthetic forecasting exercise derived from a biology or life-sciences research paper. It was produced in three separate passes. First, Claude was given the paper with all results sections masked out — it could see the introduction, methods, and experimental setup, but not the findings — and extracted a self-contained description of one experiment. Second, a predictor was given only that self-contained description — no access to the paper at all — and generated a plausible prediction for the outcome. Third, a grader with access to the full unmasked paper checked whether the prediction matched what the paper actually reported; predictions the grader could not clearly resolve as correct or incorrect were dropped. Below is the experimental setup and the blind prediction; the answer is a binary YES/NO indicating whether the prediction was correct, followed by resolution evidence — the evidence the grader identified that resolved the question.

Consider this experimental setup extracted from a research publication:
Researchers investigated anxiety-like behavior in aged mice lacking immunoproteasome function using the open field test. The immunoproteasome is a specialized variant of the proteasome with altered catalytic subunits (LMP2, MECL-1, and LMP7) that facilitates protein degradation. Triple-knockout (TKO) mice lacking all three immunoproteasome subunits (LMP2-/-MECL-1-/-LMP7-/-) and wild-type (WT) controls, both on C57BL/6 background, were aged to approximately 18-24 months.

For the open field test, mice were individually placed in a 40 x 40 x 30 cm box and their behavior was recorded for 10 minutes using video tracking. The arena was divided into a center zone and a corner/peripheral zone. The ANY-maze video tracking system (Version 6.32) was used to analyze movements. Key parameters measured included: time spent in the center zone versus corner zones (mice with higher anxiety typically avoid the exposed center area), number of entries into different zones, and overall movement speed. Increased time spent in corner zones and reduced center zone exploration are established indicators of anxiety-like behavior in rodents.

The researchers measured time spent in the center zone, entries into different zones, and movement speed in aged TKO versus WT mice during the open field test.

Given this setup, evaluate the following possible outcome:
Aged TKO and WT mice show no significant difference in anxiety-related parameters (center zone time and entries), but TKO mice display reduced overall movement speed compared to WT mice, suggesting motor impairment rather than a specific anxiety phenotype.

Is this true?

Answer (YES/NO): NO